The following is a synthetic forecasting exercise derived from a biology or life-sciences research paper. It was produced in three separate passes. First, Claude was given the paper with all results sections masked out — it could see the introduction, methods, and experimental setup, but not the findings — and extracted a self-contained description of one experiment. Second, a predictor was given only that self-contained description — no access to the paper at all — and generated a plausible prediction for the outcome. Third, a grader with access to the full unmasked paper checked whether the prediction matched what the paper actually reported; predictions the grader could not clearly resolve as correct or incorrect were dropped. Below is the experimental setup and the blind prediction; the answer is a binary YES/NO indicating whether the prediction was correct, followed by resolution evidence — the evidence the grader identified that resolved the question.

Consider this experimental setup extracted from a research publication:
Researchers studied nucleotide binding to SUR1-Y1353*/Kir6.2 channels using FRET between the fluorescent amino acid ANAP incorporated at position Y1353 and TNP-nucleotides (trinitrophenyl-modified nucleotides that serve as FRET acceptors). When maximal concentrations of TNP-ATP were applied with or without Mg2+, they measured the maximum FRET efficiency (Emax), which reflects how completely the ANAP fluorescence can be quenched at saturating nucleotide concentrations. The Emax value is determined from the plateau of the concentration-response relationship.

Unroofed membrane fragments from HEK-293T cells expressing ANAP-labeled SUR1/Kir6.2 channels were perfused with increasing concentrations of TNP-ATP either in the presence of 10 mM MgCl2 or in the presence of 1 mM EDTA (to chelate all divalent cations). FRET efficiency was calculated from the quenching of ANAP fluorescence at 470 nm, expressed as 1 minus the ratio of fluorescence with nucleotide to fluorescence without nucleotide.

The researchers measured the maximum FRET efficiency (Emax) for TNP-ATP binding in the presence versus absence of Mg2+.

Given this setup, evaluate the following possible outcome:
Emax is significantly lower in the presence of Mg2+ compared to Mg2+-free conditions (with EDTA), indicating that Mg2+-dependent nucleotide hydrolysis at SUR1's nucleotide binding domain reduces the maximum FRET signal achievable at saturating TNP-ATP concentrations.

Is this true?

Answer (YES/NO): NO